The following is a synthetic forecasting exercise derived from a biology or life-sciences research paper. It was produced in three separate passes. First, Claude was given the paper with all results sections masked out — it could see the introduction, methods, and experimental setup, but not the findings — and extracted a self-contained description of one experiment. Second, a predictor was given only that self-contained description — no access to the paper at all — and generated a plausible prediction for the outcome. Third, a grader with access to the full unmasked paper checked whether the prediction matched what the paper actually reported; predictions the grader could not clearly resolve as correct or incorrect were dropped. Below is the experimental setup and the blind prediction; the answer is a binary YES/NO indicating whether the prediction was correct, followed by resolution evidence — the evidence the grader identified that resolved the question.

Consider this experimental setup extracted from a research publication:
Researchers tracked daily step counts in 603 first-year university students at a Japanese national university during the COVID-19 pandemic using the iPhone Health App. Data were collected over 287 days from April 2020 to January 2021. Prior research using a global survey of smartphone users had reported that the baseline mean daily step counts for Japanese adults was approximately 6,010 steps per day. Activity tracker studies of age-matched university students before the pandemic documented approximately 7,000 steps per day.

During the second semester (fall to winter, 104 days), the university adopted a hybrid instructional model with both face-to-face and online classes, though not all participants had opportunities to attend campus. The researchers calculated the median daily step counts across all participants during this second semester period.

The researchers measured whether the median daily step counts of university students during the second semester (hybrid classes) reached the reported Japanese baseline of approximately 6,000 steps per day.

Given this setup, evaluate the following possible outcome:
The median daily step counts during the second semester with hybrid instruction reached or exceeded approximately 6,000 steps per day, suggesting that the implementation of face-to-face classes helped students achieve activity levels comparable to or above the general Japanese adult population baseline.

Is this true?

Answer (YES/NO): YES